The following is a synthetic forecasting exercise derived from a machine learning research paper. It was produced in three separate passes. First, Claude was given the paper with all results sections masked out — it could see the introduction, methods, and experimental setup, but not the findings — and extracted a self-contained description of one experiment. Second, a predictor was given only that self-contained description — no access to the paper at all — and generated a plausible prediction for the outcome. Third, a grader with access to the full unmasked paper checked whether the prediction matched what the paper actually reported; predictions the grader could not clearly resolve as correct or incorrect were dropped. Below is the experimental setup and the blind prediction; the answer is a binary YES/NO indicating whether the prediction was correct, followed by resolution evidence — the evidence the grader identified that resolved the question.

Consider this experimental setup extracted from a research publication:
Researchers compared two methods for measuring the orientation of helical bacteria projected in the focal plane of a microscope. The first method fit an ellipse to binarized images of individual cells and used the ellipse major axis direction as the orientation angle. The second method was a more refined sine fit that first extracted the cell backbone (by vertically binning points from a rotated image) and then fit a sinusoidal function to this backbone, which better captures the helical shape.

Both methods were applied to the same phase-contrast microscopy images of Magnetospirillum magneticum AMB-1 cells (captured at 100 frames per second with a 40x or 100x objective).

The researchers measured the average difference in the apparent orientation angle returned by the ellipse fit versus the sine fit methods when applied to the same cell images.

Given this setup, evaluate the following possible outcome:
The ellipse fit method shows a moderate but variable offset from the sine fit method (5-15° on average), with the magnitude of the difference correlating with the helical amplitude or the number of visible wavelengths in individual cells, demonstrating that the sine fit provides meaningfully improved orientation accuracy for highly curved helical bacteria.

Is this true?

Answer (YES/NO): NO